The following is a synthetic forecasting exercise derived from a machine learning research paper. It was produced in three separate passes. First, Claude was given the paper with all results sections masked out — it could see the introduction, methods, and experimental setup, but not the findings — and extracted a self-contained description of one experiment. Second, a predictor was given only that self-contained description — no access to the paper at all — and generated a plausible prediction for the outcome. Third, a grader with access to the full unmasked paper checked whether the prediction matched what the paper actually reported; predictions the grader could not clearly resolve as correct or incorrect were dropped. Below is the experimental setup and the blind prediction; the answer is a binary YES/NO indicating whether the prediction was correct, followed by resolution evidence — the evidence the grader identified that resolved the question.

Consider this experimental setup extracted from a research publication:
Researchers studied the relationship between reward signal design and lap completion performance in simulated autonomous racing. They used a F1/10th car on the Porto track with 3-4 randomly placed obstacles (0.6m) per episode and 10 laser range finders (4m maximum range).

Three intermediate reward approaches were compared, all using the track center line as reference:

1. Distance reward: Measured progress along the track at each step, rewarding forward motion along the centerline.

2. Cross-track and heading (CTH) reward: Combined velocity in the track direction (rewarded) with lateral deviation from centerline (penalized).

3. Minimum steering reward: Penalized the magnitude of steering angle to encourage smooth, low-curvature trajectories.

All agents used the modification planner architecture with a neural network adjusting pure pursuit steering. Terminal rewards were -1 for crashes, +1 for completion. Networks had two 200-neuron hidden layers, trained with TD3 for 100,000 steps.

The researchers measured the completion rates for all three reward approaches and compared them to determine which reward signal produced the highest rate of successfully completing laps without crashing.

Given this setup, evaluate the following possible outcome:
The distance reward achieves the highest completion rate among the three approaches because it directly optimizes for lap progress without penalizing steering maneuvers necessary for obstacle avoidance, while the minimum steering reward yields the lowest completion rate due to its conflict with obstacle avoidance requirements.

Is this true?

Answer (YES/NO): NO